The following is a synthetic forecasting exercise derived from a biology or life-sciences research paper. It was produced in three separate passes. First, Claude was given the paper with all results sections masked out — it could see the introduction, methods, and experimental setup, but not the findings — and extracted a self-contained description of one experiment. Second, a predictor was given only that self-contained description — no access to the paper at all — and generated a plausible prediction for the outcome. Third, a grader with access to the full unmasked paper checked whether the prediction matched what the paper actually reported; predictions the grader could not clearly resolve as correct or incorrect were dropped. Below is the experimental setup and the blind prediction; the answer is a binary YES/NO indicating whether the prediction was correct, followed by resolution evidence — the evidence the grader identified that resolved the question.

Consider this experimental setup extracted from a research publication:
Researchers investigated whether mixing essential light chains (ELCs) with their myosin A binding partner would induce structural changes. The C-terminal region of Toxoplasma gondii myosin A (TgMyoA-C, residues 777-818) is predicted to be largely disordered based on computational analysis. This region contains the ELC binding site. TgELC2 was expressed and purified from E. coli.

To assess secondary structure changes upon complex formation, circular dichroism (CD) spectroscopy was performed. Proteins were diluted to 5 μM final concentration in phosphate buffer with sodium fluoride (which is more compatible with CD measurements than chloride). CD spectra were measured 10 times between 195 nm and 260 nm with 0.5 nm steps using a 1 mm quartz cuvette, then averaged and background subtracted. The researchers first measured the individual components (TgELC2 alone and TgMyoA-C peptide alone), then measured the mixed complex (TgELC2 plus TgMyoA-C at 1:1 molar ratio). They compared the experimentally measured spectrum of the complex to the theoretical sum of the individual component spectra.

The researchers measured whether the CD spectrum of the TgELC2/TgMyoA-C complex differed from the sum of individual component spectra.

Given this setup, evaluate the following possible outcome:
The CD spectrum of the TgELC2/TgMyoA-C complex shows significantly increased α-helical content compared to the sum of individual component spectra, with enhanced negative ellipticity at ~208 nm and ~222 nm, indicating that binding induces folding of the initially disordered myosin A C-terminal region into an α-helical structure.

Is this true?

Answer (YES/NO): NO